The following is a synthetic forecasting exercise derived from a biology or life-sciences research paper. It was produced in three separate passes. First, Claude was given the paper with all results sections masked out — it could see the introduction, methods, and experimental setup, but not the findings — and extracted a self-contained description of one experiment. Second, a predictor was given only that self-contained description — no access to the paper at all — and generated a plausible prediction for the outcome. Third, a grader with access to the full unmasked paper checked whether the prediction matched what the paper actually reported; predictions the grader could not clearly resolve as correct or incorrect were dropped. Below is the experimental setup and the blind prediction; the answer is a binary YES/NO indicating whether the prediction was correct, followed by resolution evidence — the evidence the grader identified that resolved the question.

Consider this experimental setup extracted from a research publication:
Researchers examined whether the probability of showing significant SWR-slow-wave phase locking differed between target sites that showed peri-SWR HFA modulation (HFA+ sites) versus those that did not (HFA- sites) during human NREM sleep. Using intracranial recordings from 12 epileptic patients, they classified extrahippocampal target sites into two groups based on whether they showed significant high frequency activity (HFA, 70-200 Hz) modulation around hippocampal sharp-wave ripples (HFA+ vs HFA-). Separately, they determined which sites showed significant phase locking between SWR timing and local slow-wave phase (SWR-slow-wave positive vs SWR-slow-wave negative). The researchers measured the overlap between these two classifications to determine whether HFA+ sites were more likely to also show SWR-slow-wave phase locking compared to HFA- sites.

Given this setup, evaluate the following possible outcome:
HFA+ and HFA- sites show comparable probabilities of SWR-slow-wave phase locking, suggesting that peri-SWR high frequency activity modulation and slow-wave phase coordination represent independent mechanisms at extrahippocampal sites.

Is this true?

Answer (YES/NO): NO